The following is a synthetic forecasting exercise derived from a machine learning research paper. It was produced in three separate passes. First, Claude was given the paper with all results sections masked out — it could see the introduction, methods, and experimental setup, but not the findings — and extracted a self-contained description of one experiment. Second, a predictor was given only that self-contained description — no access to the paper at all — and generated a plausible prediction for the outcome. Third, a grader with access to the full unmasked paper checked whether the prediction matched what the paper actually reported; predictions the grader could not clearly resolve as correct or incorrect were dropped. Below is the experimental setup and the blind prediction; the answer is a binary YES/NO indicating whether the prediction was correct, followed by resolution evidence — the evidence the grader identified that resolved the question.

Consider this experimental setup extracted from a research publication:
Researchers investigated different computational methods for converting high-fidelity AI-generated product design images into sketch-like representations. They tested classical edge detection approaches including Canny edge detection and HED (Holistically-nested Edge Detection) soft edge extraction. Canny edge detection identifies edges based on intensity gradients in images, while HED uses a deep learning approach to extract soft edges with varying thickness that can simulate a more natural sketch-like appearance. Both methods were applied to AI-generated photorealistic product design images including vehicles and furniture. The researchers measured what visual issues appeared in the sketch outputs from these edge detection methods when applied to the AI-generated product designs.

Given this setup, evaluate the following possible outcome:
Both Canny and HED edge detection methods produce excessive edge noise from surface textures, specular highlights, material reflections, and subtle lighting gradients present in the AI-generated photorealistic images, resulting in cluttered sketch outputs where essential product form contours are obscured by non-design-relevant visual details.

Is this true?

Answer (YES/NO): NO